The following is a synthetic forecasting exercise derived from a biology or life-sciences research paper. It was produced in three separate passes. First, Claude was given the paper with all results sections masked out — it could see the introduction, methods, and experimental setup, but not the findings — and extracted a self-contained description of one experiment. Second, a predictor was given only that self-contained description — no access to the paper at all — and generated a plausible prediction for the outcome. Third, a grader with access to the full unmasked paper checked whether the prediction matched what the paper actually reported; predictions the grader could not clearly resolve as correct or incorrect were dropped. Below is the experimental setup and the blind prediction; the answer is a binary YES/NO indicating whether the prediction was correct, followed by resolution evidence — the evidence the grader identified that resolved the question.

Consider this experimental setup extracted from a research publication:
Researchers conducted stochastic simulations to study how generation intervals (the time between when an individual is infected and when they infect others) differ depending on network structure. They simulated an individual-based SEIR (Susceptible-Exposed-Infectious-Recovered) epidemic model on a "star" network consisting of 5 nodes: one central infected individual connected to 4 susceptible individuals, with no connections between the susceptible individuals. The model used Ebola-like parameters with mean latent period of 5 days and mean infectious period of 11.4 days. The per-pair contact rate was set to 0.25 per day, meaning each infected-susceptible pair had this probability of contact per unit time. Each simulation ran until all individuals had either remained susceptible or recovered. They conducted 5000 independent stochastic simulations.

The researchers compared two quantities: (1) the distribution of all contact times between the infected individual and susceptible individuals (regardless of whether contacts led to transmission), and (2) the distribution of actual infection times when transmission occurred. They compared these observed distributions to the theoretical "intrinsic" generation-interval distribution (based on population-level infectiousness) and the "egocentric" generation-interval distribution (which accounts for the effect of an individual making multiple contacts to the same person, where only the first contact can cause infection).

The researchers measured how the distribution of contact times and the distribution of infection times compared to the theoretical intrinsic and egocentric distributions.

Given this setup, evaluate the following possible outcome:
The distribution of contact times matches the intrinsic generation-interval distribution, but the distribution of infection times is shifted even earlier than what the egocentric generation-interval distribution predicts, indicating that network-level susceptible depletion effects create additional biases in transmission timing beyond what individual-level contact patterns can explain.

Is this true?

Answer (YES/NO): NO